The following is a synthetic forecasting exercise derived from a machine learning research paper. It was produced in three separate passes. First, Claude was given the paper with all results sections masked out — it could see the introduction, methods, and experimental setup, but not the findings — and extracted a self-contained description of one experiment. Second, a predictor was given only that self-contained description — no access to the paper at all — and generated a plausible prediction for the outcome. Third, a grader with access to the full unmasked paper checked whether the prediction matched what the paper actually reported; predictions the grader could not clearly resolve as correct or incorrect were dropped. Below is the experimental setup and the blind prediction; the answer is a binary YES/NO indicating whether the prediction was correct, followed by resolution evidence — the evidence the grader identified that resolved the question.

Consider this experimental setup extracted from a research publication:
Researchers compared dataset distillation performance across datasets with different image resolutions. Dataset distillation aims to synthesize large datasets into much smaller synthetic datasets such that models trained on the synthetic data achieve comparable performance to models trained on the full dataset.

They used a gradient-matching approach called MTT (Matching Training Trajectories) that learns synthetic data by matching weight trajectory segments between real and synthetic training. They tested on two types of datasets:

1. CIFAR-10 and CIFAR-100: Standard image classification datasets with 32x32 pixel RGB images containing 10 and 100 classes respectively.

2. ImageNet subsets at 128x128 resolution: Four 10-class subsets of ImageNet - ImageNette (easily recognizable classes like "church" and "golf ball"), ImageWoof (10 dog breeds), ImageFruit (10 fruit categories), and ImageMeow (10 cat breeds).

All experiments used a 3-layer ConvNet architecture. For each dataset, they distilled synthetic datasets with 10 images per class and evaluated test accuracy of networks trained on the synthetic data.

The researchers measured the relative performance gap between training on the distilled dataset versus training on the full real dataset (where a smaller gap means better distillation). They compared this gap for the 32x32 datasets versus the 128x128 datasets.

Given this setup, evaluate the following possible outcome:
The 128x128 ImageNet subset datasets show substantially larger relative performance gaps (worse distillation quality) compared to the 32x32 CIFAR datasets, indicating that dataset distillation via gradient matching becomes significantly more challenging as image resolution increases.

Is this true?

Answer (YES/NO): YES